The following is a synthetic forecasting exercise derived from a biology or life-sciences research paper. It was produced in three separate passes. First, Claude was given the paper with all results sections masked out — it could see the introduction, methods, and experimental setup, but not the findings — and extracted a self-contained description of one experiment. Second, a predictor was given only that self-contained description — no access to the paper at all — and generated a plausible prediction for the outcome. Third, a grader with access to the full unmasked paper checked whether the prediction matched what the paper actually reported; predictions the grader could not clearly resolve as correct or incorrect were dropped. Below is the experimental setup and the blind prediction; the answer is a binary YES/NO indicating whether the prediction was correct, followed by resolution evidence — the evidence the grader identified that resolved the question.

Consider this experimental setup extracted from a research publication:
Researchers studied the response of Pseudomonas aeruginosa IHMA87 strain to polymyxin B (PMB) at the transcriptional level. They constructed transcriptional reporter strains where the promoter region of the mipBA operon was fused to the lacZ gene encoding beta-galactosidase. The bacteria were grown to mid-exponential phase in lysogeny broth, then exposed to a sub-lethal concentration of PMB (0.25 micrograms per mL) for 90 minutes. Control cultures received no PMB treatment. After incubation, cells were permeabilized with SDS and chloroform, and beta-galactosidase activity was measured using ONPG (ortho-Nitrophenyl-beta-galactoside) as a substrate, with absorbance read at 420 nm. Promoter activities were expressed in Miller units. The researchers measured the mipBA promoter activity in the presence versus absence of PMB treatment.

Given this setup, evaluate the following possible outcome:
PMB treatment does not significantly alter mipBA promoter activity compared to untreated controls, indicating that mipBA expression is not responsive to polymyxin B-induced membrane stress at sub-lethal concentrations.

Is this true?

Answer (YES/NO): NO